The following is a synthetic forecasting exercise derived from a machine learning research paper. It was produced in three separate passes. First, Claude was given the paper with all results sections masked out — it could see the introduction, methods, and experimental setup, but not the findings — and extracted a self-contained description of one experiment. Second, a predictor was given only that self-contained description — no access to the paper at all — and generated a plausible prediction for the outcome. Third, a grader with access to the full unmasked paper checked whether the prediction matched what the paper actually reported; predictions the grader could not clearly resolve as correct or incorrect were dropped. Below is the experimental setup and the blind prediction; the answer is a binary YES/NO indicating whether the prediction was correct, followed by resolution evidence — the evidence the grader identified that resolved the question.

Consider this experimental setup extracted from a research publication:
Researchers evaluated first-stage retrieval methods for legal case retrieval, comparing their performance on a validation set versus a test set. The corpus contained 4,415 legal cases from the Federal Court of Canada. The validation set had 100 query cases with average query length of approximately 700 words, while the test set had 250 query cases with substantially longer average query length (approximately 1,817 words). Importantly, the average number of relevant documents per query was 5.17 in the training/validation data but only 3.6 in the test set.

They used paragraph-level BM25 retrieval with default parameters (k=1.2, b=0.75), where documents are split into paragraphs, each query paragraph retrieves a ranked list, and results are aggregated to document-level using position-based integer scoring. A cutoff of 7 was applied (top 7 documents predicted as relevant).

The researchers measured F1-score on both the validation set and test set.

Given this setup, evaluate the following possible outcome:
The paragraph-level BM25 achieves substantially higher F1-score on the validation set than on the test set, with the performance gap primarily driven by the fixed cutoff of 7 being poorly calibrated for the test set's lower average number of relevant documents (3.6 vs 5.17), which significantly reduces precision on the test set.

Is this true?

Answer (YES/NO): NO